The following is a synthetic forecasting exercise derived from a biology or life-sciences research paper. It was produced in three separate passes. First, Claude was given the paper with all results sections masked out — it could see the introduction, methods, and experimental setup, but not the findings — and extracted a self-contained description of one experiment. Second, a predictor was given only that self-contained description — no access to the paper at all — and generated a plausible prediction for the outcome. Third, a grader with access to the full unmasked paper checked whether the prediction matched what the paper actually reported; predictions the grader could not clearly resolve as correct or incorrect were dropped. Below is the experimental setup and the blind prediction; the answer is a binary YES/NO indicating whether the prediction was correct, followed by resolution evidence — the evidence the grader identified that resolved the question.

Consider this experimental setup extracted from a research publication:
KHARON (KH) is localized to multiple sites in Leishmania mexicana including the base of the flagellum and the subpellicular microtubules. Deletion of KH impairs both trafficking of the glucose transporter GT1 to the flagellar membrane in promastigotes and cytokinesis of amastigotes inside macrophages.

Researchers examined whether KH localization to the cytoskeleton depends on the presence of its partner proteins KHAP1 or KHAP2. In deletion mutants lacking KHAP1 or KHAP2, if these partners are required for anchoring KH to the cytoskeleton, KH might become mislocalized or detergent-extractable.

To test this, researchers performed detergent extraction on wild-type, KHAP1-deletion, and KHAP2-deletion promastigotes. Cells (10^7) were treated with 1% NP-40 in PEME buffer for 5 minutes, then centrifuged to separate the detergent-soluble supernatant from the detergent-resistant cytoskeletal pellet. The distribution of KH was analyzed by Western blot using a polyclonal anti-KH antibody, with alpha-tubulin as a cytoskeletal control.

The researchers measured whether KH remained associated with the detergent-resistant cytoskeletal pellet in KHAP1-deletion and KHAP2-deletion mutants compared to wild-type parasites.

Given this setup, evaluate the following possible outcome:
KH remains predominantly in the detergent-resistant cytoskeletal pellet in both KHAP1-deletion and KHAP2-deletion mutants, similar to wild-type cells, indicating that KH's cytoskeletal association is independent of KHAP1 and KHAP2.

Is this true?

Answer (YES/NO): YES